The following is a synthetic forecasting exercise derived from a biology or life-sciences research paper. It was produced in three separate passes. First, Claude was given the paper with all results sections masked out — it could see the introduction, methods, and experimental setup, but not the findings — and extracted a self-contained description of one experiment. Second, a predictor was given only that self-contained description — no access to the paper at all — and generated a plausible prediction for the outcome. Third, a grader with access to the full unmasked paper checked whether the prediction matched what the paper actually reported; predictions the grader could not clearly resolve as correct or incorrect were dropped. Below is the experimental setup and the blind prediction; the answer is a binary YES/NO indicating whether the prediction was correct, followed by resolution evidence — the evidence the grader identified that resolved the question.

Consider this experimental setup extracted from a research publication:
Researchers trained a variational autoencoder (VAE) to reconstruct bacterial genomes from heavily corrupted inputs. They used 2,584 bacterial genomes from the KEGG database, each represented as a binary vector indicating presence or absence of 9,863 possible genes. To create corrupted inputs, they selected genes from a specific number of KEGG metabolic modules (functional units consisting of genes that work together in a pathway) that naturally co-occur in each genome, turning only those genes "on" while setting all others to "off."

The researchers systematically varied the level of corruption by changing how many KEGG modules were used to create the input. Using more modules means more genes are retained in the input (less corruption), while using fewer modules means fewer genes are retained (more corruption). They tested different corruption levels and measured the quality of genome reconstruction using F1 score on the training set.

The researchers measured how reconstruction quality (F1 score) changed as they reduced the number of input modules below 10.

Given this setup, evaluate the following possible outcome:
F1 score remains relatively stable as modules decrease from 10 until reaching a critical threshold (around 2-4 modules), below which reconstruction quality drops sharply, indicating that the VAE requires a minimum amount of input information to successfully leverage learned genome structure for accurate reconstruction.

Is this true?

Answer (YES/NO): NO